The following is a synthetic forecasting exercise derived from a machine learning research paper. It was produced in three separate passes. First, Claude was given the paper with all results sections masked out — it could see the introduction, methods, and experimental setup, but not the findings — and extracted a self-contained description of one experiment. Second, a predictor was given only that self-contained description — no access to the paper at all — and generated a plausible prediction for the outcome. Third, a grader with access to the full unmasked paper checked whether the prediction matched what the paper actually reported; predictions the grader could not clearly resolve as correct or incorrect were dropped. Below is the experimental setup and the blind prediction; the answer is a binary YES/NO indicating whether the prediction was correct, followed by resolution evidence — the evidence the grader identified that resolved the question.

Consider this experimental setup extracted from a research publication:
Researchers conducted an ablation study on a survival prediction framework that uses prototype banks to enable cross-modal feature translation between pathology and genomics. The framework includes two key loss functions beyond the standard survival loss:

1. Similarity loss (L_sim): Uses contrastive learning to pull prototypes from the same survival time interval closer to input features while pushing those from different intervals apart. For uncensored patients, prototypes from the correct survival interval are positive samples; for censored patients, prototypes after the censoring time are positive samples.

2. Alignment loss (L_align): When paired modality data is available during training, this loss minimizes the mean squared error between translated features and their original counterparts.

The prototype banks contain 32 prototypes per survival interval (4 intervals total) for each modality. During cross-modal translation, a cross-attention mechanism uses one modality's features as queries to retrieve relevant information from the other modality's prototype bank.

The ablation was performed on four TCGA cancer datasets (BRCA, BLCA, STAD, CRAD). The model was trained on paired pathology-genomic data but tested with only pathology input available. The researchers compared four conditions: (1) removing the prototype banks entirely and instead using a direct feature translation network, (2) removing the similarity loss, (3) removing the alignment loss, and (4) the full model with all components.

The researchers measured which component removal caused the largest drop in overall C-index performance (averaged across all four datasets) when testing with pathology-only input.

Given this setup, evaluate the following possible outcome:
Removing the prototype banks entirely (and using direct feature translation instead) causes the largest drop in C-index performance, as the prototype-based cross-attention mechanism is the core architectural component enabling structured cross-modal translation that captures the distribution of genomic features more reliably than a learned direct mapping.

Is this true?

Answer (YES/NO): YES